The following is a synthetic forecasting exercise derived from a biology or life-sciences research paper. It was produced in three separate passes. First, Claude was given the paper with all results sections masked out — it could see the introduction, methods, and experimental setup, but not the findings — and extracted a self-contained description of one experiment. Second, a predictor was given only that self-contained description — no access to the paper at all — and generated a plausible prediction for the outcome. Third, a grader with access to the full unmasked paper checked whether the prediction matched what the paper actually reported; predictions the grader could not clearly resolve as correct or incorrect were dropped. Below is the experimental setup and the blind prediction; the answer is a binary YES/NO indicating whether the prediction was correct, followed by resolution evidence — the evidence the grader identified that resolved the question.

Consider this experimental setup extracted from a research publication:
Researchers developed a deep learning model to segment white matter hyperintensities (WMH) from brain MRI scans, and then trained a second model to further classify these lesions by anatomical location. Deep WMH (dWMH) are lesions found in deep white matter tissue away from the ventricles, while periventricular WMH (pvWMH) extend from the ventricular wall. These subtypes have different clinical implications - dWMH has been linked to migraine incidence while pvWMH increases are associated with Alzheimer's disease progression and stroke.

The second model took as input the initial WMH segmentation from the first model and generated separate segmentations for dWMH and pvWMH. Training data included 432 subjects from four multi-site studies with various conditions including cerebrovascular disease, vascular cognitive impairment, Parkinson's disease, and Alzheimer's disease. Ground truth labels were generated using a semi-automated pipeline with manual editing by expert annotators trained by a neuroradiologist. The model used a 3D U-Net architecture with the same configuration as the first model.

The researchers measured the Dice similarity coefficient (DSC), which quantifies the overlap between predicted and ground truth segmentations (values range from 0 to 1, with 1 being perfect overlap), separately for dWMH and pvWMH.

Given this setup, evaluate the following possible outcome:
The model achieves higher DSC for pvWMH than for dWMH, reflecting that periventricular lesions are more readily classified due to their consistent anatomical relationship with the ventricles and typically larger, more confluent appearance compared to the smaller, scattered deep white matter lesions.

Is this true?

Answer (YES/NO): YES